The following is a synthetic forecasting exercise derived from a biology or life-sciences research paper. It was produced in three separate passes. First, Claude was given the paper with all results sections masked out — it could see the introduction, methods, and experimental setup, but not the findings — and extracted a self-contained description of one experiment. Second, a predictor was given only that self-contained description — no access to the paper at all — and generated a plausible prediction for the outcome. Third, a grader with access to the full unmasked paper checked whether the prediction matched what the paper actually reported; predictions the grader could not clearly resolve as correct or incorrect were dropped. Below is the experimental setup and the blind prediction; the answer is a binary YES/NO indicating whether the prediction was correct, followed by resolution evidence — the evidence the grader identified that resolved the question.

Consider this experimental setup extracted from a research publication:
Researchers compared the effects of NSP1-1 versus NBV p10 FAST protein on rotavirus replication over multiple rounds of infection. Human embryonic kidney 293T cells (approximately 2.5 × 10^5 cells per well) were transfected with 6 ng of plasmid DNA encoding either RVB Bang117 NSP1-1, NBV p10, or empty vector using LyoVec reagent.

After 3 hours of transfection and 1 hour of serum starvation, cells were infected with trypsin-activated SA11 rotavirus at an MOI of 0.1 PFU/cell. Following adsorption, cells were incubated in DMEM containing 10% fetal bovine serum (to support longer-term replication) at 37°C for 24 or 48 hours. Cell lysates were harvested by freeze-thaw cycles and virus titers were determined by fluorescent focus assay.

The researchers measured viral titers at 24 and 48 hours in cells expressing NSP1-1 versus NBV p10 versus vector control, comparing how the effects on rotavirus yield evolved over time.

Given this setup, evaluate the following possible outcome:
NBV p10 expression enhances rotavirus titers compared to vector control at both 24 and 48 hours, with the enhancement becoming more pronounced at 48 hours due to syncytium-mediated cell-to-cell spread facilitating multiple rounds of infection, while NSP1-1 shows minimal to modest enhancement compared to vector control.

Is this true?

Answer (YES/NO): NO